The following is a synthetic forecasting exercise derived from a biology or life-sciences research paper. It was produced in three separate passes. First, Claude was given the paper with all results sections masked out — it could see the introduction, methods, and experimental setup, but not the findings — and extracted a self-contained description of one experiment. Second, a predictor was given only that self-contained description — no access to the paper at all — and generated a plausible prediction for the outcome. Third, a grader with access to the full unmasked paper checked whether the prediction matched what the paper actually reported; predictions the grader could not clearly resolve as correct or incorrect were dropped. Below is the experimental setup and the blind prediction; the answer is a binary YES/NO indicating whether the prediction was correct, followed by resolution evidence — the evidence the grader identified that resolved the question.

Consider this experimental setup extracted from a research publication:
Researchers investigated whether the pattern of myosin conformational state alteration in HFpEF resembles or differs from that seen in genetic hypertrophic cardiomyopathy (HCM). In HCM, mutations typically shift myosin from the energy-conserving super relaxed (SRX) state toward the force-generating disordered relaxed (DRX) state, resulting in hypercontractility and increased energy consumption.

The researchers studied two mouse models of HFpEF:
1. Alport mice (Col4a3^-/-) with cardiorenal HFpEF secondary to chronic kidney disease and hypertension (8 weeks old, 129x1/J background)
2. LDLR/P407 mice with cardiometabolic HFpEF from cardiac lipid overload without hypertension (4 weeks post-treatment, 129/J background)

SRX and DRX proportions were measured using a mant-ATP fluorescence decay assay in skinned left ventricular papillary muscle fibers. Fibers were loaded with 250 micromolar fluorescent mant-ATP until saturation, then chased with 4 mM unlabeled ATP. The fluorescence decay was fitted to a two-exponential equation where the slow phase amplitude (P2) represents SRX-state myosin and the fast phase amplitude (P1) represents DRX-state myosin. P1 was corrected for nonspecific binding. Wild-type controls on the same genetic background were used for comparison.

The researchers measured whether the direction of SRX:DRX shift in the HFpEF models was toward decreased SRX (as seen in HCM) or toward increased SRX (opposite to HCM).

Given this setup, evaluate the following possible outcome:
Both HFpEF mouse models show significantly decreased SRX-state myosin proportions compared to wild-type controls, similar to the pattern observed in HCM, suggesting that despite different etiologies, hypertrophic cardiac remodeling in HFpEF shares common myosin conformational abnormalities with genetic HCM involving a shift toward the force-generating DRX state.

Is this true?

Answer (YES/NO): NO